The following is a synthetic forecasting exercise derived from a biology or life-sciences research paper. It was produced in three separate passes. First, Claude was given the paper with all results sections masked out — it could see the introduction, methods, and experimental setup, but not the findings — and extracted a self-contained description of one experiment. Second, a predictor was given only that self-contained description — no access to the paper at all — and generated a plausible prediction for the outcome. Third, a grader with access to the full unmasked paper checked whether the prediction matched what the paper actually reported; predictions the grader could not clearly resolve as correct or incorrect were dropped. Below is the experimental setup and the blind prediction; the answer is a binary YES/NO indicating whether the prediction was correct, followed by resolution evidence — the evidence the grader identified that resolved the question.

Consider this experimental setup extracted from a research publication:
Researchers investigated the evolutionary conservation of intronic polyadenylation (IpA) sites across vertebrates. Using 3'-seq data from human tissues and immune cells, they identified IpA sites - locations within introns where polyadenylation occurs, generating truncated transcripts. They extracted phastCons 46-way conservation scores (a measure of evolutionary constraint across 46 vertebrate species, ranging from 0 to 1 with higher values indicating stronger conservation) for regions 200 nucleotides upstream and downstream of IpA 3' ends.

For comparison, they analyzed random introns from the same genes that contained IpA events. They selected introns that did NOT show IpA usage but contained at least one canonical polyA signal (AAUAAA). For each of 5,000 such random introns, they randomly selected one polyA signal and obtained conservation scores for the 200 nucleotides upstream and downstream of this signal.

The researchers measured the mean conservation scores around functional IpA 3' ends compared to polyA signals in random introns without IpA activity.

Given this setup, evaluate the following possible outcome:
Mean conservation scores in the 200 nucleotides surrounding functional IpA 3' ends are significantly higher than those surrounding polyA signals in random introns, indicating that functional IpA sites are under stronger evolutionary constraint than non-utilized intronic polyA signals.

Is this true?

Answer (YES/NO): YES